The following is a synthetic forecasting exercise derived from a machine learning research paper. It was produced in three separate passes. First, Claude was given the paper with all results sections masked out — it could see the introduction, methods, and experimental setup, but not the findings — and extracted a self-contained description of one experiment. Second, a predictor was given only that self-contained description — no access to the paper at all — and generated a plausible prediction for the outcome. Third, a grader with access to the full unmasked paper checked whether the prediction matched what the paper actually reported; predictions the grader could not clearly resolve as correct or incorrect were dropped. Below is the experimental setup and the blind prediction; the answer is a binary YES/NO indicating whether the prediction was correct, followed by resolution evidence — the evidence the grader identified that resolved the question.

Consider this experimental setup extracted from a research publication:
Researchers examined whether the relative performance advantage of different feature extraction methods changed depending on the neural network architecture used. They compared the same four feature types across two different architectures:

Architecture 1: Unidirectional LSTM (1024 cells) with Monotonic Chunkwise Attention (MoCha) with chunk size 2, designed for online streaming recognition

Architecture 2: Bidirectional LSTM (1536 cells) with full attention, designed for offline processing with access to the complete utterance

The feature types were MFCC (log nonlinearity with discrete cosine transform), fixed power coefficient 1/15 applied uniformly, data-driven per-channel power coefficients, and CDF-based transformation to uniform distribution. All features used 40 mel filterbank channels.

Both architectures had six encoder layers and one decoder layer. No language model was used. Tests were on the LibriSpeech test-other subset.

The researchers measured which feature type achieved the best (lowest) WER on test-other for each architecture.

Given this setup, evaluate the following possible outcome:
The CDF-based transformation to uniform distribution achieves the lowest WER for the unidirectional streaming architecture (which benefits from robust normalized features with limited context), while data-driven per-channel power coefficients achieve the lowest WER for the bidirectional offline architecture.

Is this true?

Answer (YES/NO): NO